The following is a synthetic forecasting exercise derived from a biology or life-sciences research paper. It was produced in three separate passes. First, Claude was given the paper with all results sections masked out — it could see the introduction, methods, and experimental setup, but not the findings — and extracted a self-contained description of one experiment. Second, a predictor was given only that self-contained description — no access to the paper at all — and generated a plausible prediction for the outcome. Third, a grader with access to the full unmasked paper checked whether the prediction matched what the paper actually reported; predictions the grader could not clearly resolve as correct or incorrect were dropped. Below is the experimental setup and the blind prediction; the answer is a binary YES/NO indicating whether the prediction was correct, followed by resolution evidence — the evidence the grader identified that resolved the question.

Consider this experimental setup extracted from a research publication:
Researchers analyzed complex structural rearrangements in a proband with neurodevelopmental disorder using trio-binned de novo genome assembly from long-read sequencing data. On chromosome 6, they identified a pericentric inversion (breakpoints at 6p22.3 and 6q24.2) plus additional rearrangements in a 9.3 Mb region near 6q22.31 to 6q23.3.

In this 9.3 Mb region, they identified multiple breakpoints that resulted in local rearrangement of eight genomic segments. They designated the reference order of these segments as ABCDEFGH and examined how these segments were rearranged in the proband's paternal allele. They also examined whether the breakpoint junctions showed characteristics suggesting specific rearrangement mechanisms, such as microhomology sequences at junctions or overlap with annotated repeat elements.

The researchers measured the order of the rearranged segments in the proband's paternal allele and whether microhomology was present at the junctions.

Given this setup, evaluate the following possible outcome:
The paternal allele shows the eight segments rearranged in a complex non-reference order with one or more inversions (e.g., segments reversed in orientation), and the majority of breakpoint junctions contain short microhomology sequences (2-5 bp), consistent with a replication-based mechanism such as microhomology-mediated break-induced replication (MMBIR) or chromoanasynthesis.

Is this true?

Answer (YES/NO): NO